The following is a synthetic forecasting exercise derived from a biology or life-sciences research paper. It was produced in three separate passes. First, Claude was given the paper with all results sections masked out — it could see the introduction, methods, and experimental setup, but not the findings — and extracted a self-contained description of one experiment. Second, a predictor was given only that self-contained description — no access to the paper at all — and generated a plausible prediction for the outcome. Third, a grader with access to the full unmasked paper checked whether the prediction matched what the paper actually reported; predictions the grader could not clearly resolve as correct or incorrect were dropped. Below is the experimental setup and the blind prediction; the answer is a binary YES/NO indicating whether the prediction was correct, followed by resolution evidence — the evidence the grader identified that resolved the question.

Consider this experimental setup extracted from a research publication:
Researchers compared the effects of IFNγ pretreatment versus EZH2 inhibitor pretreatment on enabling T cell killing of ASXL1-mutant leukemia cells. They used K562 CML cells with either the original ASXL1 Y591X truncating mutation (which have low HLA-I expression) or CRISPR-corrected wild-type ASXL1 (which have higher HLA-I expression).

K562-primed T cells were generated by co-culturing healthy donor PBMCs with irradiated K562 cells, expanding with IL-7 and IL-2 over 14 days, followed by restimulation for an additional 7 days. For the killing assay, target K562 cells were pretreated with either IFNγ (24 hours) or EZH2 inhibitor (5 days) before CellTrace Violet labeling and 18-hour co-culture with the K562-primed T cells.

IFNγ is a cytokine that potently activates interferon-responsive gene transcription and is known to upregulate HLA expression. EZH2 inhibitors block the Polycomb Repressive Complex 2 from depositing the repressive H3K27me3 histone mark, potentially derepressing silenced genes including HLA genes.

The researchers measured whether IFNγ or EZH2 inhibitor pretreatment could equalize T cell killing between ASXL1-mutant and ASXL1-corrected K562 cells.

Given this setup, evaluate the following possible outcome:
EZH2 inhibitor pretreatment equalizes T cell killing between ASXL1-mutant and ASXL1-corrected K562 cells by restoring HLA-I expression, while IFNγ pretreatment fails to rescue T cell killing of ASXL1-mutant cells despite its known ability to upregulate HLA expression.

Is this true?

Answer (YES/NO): NO